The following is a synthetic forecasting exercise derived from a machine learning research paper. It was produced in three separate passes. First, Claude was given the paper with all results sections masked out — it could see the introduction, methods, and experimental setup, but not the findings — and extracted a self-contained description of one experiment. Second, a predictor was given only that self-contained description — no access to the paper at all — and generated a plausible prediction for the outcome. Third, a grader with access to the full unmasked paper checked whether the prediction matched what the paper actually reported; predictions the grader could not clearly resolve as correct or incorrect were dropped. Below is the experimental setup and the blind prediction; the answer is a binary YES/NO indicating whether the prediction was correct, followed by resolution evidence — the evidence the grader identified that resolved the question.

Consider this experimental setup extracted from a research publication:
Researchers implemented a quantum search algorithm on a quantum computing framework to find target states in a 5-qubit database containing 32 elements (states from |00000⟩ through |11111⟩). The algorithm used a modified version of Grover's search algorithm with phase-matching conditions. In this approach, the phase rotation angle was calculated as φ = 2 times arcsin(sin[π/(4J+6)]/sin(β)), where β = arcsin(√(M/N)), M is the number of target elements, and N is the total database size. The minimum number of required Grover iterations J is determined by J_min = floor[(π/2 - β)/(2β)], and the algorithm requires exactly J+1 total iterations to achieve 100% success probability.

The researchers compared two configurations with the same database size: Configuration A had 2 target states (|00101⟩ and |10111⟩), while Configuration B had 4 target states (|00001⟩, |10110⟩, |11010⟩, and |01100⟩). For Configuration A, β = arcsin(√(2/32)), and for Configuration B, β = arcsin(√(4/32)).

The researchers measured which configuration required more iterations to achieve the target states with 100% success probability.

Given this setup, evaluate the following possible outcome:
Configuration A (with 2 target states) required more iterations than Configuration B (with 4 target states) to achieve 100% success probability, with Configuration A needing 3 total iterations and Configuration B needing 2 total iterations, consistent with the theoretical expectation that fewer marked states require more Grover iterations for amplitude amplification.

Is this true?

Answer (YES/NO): YES